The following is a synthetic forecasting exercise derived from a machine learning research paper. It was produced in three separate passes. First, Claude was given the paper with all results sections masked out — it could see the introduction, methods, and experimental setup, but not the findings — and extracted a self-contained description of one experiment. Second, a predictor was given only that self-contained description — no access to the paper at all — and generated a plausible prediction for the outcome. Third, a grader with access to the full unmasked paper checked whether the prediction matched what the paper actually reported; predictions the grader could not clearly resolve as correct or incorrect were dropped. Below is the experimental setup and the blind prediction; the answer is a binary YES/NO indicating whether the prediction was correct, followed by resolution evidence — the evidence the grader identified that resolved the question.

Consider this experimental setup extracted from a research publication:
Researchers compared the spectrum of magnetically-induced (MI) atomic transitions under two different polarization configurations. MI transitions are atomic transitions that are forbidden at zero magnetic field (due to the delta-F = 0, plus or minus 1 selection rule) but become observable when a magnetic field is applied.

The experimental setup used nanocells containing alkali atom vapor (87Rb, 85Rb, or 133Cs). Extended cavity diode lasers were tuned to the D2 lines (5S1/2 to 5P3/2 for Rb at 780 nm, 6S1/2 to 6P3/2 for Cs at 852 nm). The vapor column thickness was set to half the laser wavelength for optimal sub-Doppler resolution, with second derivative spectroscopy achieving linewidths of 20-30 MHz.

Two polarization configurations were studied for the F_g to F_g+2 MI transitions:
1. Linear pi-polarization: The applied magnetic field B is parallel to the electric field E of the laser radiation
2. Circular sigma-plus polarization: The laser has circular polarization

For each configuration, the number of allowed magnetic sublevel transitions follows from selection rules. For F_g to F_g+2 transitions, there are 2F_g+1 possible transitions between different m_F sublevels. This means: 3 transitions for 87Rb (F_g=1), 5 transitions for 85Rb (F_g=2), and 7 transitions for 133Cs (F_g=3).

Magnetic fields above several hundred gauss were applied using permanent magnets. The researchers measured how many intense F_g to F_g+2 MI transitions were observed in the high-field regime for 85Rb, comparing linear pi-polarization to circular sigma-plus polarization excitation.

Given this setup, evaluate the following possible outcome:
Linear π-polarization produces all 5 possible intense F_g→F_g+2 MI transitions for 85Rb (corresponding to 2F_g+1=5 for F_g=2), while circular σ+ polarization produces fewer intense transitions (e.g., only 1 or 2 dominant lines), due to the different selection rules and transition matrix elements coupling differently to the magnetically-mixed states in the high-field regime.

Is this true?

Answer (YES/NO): NO